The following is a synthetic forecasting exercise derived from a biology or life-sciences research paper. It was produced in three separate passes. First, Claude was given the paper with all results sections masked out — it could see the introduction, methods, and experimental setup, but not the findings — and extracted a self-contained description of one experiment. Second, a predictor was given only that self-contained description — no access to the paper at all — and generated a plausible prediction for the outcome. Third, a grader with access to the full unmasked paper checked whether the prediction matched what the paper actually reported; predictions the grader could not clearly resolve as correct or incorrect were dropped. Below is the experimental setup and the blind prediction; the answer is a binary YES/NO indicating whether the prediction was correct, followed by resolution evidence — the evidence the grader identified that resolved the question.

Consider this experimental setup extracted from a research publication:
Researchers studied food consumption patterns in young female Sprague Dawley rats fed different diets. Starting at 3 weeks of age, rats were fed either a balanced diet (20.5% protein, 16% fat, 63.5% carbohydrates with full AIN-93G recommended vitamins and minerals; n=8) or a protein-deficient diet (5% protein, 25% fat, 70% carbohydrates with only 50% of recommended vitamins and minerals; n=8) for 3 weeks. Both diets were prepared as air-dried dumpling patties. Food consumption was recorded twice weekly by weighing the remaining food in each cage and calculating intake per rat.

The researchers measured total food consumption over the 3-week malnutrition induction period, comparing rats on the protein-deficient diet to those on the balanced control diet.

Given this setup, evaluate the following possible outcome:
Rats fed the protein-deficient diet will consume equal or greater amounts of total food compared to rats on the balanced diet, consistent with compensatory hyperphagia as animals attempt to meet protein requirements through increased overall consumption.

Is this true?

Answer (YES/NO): NO